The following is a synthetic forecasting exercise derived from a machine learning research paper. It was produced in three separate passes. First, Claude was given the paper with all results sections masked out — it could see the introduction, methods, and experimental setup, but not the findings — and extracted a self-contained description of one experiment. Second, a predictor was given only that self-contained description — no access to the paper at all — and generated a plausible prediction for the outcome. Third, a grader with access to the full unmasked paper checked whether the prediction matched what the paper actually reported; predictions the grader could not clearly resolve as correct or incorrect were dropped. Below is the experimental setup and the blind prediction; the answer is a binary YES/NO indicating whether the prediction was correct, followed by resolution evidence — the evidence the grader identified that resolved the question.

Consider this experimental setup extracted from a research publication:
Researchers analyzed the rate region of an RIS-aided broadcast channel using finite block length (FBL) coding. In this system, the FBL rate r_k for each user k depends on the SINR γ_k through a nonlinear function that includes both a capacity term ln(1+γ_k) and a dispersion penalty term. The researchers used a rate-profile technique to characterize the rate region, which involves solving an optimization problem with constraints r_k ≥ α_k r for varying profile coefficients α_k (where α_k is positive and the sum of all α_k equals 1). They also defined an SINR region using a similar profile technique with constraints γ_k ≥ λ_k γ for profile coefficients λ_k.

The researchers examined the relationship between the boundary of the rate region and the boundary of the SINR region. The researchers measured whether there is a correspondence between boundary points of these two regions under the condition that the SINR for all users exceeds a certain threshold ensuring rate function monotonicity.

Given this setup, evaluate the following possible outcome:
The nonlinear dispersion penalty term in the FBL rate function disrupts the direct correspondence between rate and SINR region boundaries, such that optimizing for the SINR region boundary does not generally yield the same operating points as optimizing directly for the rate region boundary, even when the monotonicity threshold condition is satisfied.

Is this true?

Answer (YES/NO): NO